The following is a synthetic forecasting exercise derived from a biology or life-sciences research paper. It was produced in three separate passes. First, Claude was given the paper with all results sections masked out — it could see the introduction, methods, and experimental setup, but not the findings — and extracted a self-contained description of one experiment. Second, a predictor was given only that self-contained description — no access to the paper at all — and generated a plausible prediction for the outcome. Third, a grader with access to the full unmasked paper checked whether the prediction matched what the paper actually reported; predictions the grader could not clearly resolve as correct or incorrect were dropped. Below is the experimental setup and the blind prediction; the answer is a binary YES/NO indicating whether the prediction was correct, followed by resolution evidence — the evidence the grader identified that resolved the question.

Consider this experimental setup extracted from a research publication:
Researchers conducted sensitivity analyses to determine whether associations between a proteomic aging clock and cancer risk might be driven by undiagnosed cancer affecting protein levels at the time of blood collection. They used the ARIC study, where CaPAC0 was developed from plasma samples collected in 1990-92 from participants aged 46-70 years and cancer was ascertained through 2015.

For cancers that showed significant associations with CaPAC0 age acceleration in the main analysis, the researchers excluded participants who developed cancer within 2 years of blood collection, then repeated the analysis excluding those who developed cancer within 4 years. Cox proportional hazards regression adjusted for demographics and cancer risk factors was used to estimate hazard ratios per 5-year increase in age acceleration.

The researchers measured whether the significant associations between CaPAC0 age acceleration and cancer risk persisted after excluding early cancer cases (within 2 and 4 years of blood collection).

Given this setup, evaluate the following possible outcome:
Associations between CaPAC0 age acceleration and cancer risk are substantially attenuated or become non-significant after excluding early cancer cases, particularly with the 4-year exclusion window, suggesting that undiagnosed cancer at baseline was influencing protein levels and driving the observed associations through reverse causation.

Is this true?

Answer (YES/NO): NO